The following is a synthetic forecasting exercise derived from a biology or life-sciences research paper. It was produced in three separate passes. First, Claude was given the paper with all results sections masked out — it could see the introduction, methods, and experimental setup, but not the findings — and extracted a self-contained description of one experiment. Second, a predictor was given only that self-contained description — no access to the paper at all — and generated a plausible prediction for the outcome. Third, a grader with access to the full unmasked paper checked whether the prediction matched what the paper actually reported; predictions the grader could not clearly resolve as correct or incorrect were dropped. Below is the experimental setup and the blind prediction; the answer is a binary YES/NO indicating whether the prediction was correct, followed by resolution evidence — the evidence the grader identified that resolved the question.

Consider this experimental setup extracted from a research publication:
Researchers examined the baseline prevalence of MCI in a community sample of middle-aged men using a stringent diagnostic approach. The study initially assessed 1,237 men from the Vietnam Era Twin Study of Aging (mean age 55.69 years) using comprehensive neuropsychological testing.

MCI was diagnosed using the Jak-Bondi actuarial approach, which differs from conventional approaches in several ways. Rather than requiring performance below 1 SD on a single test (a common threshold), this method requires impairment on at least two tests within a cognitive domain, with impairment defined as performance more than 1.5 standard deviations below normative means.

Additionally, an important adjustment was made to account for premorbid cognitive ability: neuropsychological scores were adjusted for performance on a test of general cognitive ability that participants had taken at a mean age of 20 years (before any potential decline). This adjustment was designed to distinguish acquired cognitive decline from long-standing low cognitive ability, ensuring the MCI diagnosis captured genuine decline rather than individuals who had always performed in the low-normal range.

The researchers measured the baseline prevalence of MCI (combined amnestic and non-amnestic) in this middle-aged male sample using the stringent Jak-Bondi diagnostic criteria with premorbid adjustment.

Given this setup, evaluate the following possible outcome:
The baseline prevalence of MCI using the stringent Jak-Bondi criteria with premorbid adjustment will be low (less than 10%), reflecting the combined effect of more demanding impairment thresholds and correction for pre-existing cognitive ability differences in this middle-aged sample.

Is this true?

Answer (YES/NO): YES